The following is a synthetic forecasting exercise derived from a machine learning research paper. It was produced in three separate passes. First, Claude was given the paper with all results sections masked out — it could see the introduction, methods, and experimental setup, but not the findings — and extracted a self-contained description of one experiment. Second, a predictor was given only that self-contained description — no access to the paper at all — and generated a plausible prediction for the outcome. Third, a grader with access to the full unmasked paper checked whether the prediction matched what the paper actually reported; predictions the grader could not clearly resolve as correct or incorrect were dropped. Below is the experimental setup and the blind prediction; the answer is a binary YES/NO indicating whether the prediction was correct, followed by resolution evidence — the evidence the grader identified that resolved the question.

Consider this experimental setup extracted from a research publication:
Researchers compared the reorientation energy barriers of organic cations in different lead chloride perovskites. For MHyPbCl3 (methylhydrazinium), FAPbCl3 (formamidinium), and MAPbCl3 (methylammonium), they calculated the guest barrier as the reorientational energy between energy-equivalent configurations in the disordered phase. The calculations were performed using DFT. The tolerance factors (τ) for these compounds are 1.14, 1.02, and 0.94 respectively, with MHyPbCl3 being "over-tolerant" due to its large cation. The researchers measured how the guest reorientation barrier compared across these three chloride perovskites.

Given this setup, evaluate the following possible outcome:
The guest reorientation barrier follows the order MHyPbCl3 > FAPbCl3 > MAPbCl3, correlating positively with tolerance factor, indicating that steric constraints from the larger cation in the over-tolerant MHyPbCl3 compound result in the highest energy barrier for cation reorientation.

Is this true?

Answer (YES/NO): NO